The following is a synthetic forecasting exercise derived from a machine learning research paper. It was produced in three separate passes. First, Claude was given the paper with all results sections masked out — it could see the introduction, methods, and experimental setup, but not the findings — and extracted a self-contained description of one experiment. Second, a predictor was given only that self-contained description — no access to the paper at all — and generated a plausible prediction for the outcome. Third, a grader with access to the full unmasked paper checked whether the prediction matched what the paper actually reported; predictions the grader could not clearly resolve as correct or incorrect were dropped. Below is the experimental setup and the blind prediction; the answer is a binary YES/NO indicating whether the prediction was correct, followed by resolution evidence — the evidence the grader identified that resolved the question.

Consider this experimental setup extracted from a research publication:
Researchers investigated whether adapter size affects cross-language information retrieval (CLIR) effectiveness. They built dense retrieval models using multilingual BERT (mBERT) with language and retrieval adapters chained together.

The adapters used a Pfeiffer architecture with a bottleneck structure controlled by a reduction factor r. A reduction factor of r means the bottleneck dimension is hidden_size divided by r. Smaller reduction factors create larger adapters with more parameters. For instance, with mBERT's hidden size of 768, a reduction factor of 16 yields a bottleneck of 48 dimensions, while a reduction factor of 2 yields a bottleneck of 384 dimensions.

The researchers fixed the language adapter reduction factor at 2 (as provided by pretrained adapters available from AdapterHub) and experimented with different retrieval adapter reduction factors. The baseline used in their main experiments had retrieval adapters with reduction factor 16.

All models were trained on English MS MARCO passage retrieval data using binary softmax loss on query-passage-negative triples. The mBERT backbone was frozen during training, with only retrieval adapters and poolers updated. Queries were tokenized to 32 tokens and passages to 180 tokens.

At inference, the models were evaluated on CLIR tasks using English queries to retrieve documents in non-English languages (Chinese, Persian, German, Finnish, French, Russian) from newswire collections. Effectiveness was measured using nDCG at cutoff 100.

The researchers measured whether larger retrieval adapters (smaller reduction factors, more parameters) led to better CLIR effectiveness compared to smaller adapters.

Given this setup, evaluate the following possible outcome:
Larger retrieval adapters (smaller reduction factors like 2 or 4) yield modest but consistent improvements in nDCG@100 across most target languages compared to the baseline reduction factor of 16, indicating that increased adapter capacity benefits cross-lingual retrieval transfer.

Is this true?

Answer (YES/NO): NO